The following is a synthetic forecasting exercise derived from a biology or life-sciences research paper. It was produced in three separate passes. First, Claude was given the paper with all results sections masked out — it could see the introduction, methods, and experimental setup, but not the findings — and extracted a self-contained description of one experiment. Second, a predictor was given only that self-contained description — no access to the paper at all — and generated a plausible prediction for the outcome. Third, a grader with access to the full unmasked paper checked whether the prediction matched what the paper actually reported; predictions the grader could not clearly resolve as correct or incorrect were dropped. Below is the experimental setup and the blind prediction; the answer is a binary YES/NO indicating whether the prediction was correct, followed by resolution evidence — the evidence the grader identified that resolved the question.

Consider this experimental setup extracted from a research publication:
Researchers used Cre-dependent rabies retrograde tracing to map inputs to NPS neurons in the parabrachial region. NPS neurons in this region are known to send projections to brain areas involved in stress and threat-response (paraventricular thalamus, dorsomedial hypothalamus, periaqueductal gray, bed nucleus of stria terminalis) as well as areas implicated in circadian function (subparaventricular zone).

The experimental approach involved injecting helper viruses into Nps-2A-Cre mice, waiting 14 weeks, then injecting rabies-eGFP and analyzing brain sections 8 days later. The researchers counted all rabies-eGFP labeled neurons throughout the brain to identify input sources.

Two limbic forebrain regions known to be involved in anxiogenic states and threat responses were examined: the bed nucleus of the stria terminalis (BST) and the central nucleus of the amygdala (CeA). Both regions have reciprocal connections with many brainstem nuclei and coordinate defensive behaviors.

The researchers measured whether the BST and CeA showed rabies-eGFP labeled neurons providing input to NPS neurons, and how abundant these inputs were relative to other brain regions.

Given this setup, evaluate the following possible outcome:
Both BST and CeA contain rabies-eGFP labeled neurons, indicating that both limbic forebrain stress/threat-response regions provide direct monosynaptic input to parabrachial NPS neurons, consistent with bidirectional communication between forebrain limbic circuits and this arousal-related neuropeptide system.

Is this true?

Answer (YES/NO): YES